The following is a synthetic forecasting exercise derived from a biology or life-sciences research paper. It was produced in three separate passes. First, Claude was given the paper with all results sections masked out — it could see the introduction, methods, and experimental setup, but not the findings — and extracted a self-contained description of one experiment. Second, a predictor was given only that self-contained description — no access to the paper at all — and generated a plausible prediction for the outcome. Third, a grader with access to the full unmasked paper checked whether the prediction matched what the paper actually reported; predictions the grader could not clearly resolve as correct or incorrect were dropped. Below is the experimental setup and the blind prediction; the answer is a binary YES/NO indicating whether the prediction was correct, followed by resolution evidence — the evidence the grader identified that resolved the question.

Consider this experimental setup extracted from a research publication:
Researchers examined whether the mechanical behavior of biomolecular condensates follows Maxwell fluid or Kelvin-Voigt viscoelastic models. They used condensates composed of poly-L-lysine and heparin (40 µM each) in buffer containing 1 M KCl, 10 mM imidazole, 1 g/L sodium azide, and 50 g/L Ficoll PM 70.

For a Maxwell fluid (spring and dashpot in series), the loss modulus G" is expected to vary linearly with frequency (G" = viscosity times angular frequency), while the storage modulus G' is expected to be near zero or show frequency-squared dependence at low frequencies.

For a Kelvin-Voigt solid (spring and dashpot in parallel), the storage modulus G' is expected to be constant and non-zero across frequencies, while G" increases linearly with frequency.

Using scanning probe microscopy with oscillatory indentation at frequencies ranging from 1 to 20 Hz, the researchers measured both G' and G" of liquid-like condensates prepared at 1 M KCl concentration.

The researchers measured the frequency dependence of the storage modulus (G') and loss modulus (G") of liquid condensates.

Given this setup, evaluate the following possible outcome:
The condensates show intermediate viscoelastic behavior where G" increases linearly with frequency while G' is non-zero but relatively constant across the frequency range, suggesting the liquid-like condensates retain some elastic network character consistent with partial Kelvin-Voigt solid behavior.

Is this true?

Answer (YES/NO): NO